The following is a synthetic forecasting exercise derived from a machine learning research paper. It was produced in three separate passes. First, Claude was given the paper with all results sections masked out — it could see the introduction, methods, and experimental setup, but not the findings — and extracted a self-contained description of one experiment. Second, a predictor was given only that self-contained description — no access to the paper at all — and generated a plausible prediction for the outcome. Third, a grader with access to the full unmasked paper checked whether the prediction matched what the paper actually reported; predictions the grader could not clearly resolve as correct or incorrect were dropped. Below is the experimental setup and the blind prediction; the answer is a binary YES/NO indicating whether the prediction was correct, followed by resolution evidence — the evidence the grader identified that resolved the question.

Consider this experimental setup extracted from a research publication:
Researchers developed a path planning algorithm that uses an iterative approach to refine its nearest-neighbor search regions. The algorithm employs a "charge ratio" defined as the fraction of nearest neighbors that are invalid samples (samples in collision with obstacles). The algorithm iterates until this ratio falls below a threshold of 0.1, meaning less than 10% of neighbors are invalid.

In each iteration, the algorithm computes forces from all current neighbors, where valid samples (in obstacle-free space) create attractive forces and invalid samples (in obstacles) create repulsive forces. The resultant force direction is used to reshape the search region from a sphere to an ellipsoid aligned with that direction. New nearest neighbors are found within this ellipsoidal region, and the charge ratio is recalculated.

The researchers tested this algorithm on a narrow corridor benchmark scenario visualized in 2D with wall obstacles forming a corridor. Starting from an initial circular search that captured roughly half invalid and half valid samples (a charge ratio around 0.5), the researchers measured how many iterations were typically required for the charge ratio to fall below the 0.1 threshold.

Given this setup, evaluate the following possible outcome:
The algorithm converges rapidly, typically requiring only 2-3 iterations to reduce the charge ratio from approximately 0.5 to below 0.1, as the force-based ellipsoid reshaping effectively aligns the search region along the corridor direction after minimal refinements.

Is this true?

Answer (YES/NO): YES